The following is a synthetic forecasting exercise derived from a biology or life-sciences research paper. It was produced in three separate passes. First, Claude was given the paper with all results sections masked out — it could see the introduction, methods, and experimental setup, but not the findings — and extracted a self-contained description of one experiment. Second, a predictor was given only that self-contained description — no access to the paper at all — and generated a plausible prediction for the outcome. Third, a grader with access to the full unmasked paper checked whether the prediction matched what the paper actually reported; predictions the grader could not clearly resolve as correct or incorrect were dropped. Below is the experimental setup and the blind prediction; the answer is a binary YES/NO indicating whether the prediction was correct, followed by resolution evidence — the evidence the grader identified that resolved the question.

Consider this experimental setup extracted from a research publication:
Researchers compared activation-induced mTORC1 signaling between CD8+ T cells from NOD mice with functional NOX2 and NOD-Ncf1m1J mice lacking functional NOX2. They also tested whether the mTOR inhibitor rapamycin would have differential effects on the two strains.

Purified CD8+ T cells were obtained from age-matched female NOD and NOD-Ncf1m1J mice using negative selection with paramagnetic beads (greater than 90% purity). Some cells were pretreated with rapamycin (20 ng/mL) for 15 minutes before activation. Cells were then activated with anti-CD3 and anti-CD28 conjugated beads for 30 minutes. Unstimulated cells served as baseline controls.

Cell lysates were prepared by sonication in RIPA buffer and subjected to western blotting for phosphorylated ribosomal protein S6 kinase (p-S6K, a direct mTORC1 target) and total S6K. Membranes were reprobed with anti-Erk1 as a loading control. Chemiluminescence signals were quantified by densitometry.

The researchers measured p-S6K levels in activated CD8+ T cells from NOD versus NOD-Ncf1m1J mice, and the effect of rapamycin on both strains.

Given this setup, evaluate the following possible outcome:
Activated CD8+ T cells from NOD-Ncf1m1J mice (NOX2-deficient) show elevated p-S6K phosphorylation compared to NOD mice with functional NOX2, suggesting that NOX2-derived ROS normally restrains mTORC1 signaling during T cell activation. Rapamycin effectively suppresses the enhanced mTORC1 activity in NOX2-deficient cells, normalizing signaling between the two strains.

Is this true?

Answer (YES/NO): NO